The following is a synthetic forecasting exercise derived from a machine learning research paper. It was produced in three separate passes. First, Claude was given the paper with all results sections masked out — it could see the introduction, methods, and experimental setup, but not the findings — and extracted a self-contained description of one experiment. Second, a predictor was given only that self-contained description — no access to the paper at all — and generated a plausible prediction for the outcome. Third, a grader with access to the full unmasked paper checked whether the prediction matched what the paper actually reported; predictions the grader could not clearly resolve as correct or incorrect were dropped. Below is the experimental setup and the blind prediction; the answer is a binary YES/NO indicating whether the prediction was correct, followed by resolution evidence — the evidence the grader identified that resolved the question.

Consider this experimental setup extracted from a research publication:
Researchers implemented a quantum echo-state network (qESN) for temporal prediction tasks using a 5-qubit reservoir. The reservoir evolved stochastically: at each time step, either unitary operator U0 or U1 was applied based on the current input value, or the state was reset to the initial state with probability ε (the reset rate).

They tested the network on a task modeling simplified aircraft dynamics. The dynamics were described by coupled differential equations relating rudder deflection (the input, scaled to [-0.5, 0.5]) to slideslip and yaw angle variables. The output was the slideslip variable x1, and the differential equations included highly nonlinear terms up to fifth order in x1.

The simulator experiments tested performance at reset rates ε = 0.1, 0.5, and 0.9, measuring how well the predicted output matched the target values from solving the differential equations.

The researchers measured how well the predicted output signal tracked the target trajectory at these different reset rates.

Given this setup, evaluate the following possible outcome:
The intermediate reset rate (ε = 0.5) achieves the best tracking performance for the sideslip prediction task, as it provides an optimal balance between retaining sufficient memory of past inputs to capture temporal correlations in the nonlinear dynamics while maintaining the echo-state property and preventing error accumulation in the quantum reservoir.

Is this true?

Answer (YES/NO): YES